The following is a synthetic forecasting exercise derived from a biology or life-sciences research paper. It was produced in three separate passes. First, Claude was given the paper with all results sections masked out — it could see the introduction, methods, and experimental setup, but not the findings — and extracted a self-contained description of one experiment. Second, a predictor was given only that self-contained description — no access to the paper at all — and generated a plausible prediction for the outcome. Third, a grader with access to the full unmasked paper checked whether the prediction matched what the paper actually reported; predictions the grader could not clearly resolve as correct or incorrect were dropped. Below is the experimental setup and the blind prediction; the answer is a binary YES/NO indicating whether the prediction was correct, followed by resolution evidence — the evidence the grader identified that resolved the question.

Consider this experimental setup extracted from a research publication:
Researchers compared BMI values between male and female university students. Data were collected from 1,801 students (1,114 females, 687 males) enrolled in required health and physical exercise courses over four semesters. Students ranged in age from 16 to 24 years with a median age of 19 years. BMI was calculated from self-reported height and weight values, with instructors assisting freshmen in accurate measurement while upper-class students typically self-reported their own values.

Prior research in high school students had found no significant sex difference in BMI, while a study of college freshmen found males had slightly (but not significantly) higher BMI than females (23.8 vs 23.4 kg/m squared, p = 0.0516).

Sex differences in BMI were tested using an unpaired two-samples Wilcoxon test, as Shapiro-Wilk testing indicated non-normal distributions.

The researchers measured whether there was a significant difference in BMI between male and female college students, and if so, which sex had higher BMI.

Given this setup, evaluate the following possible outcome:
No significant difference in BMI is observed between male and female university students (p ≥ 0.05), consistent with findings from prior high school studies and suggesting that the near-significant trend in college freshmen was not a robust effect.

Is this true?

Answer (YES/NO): NO